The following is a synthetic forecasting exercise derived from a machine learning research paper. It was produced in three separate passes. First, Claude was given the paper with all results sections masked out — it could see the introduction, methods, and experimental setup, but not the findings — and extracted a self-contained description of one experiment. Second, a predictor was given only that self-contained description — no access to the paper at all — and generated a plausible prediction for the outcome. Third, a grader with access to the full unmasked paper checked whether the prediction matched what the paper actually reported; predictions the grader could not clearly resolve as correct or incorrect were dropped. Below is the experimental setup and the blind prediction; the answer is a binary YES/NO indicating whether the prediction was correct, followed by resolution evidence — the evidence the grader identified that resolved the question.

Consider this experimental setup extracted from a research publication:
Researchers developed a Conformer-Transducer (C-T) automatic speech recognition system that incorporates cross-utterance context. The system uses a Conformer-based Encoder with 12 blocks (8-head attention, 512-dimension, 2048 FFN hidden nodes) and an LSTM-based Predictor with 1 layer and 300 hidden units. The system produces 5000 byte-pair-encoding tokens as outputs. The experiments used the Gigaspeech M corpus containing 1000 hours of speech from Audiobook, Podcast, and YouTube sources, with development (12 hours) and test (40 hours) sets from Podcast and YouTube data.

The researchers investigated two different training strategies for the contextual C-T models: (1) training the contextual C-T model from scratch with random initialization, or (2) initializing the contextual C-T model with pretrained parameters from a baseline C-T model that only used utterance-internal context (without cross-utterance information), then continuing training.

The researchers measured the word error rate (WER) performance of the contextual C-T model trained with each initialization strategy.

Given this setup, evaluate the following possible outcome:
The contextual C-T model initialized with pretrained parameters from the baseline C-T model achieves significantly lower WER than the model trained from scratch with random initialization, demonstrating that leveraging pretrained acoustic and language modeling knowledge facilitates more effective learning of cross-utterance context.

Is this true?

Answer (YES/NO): NO